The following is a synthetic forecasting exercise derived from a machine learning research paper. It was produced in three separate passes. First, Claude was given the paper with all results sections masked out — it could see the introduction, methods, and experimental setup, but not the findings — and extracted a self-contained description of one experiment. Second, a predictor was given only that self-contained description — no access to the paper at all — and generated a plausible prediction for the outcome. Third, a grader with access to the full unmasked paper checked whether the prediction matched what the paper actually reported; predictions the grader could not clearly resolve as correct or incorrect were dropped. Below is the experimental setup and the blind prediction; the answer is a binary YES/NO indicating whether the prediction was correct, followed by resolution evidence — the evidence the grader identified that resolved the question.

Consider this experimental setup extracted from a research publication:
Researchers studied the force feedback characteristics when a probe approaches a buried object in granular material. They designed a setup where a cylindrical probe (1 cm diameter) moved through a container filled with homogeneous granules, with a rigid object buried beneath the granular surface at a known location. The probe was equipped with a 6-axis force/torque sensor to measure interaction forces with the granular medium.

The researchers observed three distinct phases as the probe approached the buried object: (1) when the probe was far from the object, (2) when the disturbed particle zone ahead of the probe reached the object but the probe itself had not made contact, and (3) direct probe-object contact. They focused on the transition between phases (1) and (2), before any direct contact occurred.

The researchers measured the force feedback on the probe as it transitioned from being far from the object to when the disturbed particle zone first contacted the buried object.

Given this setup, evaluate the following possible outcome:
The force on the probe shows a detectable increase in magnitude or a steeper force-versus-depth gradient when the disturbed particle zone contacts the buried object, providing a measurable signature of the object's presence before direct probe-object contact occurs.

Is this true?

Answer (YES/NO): YES